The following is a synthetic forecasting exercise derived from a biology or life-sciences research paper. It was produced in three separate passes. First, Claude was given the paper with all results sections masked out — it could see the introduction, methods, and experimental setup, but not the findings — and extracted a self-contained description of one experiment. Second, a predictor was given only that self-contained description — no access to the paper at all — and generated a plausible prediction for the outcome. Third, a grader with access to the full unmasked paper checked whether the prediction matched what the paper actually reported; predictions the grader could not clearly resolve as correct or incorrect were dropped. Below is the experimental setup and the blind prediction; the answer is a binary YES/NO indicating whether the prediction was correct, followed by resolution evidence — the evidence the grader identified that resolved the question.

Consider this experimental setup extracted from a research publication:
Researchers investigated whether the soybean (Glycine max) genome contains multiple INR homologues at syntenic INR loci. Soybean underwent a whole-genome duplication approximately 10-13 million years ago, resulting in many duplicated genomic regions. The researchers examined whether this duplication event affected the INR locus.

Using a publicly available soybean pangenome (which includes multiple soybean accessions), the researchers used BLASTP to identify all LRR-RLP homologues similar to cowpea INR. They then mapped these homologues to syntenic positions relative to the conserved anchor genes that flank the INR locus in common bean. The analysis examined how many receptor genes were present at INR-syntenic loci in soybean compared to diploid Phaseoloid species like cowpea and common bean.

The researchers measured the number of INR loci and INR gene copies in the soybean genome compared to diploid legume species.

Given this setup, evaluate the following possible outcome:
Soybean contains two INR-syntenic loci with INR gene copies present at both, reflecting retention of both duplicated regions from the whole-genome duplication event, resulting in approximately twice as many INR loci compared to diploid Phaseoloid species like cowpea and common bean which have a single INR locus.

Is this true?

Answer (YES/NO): NO